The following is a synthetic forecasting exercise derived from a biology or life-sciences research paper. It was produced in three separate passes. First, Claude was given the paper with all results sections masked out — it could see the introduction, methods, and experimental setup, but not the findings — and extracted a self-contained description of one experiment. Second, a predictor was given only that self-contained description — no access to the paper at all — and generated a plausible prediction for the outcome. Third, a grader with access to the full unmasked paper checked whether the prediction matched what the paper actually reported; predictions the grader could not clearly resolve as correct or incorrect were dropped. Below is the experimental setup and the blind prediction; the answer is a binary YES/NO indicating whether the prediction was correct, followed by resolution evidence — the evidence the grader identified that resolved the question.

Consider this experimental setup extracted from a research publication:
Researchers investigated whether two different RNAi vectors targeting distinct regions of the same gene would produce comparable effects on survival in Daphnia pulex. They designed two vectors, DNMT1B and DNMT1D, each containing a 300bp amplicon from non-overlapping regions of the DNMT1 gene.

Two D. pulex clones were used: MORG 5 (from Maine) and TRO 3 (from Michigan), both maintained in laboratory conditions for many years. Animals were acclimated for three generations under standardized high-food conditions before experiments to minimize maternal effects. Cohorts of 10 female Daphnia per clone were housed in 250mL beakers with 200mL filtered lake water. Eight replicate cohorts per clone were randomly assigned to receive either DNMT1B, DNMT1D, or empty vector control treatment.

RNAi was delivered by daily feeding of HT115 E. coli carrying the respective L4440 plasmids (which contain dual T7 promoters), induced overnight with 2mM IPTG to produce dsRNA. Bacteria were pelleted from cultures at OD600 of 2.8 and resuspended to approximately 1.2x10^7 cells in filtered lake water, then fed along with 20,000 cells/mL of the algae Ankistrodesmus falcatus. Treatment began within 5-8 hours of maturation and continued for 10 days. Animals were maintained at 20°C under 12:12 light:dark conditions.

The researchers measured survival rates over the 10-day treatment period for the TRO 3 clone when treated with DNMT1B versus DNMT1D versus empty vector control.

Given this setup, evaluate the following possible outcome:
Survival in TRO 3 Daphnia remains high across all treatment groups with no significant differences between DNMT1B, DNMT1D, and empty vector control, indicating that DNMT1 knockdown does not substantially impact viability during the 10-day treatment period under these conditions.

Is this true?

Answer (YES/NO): NO